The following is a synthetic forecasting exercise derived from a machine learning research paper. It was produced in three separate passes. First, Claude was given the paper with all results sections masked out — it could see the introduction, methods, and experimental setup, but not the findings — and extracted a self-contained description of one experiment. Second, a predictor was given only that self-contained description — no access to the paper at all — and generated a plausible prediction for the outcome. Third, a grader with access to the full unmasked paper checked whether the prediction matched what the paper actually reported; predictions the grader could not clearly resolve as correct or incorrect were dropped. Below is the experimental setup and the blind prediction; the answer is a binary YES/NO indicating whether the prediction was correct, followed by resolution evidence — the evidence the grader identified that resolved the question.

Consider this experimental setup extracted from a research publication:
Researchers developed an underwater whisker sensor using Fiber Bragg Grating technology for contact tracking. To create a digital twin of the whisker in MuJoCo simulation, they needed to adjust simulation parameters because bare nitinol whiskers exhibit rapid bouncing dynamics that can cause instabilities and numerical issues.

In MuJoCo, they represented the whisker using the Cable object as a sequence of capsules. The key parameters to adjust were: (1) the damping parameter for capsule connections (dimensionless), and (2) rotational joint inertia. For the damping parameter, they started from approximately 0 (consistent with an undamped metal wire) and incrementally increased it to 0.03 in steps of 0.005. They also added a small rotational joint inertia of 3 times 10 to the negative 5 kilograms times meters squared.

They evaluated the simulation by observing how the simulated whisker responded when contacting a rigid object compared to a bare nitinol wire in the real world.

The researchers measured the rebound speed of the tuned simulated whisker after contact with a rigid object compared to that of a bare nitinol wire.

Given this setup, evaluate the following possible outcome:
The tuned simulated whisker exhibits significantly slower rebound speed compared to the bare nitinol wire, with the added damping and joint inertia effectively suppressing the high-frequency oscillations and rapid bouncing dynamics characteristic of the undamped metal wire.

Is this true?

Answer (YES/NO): YES